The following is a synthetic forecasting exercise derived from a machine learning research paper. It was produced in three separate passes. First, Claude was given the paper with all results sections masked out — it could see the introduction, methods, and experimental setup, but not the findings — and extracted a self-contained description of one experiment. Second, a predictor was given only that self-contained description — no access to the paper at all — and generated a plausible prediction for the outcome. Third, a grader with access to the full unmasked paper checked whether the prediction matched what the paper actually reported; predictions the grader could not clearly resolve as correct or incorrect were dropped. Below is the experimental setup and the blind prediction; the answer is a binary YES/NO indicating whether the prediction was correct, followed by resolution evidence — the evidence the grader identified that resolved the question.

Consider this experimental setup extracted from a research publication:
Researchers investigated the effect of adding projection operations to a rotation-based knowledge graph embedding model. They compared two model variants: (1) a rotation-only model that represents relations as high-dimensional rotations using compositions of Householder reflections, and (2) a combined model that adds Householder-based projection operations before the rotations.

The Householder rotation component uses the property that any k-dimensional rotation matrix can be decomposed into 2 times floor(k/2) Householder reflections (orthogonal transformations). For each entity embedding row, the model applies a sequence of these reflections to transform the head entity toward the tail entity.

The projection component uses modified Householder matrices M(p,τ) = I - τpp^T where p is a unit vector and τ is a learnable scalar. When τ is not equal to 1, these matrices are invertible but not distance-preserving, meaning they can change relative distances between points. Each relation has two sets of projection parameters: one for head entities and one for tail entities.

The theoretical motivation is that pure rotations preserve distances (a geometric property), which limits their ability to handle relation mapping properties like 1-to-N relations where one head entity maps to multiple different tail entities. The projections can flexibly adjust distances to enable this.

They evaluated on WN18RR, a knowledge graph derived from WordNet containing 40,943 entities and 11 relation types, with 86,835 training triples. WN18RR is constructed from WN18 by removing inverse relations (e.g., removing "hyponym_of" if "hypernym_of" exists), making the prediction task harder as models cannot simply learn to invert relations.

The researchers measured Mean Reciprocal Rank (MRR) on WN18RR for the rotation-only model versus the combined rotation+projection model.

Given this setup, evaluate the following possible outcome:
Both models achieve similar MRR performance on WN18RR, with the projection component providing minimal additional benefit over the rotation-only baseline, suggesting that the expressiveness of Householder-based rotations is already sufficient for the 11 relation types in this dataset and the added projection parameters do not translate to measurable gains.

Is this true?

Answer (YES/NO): NO